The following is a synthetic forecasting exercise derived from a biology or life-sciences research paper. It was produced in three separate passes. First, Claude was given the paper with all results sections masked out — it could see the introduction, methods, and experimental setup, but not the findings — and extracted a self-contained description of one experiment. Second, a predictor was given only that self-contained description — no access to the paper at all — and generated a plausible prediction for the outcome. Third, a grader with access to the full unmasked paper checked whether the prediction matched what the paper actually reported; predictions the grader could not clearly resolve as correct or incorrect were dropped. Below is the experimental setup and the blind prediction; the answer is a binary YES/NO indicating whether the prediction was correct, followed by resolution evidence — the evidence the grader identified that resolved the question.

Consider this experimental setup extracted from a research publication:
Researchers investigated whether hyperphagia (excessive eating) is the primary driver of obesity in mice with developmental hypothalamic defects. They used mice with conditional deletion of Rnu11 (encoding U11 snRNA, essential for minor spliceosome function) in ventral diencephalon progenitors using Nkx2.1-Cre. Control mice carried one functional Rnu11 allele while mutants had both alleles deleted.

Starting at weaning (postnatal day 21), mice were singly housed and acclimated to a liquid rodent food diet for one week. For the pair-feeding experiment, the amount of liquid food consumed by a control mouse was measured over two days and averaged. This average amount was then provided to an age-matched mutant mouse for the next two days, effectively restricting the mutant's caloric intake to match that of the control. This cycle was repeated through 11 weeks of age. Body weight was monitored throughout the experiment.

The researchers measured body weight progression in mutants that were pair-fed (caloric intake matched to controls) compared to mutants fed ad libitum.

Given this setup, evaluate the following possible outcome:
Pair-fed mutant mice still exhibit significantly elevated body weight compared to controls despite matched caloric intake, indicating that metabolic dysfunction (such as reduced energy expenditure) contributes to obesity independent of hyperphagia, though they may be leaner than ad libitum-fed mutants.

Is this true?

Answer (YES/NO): NO